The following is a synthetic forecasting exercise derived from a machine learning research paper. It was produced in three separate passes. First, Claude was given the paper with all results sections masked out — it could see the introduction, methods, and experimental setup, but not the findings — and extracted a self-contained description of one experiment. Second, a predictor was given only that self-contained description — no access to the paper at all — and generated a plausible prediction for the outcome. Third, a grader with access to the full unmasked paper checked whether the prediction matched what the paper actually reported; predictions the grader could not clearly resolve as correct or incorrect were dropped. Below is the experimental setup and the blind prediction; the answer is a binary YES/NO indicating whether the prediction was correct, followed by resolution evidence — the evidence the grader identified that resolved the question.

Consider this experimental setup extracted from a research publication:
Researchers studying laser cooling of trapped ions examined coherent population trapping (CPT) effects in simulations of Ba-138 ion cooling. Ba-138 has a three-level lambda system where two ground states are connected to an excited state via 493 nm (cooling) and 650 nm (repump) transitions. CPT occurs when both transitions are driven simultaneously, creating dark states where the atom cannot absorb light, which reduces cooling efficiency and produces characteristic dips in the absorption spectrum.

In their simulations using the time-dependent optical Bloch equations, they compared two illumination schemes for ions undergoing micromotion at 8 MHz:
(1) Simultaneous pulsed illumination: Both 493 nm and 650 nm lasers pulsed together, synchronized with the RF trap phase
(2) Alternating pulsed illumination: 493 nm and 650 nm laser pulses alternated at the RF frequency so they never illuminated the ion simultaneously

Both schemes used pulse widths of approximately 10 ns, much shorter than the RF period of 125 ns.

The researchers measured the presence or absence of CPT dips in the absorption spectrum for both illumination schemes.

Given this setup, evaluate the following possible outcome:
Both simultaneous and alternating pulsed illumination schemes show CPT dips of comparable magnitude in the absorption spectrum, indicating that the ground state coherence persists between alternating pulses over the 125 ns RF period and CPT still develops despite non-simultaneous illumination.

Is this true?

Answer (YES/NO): NO